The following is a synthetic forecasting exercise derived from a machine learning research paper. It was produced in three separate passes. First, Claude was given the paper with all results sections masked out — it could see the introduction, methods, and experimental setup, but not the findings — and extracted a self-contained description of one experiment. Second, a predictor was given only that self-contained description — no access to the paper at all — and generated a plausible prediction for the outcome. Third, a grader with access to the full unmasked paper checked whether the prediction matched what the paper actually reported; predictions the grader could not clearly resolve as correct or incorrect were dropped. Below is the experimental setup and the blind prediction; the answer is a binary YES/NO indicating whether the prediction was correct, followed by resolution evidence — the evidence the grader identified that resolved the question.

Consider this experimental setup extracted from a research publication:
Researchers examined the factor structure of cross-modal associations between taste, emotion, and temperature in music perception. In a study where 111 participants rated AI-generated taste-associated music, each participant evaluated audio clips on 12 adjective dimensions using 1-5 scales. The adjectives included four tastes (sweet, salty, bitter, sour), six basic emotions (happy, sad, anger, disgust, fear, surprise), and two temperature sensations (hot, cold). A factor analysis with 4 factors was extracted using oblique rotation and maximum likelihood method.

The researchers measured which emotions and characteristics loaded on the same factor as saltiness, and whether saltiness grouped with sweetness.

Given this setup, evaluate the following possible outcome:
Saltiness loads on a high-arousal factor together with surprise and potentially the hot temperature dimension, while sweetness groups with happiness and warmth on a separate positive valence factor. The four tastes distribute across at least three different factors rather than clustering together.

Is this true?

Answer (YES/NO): YES